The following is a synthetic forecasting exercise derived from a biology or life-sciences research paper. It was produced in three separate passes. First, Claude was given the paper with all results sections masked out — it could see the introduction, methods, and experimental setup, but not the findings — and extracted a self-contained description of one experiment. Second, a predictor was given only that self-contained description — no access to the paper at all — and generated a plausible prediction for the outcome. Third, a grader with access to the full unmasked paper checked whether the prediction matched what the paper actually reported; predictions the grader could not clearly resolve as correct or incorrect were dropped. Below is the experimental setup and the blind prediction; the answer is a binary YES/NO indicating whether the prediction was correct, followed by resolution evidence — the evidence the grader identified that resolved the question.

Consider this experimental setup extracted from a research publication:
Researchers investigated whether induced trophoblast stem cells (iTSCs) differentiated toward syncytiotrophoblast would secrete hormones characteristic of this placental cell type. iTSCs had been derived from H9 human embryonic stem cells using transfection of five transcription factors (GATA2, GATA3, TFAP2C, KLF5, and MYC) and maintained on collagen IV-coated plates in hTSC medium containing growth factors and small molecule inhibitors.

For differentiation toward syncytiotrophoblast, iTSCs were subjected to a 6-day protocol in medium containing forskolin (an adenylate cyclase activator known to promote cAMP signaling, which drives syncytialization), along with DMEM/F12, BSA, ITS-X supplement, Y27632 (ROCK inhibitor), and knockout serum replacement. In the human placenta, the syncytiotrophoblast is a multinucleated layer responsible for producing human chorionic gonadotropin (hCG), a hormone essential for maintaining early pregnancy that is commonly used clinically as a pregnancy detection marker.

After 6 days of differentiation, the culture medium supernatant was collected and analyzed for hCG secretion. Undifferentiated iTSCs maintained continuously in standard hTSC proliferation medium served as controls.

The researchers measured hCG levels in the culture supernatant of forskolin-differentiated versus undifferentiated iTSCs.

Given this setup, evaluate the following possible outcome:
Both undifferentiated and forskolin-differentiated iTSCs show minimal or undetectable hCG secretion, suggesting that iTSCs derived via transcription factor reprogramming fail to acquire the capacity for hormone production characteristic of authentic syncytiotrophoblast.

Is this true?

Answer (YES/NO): NO